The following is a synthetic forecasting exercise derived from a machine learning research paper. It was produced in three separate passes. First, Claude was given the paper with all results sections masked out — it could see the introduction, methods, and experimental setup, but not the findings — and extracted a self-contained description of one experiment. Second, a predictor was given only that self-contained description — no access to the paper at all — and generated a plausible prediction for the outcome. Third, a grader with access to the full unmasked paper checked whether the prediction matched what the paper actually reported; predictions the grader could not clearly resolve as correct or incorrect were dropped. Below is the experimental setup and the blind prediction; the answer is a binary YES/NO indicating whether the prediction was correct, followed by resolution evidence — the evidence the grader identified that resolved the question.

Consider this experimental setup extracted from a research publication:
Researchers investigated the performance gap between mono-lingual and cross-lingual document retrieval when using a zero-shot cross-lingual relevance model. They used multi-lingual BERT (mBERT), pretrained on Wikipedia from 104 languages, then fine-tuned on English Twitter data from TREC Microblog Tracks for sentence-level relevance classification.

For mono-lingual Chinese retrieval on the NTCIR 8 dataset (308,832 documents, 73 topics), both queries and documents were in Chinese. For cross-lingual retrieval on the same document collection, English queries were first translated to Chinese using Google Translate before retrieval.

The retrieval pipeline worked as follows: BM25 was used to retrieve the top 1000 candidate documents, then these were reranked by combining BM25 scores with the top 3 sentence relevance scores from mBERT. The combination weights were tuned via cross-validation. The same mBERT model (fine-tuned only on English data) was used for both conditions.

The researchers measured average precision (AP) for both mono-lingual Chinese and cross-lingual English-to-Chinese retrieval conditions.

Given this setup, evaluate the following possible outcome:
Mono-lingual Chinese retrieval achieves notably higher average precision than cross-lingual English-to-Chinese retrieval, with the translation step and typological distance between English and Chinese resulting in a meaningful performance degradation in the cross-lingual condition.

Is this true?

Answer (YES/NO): YES